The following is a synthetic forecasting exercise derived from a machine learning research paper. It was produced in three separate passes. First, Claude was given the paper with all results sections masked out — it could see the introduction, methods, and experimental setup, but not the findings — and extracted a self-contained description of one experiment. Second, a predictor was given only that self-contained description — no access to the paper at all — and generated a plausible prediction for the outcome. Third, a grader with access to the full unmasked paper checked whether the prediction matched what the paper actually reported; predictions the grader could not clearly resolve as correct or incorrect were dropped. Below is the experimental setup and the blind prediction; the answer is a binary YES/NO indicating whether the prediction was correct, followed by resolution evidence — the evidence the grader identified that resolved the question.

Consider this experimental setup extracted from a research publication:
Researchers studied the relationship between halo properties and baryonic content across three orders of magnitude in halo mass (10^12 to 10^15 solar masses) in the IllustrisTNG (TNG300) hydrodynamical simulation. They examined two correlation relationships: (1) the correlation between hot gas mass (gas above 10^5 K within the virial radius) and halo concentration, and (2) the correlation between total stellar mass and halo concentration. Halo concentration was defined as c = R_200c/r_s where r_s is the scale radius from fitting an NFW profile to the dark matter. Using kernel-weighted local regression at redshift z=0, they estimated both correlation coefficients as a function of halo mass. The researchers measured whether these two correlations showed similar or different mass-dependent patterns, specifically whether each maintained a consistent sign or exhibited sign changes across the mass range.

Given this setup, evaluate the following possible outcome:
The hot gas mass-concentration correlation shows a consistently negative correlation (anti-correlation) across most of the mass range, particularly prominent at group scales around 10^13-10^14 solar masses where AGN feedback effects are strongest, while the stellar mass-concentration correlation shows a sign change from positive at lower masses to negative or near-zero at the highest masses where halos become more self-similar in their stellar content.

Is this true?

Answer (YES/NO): NO